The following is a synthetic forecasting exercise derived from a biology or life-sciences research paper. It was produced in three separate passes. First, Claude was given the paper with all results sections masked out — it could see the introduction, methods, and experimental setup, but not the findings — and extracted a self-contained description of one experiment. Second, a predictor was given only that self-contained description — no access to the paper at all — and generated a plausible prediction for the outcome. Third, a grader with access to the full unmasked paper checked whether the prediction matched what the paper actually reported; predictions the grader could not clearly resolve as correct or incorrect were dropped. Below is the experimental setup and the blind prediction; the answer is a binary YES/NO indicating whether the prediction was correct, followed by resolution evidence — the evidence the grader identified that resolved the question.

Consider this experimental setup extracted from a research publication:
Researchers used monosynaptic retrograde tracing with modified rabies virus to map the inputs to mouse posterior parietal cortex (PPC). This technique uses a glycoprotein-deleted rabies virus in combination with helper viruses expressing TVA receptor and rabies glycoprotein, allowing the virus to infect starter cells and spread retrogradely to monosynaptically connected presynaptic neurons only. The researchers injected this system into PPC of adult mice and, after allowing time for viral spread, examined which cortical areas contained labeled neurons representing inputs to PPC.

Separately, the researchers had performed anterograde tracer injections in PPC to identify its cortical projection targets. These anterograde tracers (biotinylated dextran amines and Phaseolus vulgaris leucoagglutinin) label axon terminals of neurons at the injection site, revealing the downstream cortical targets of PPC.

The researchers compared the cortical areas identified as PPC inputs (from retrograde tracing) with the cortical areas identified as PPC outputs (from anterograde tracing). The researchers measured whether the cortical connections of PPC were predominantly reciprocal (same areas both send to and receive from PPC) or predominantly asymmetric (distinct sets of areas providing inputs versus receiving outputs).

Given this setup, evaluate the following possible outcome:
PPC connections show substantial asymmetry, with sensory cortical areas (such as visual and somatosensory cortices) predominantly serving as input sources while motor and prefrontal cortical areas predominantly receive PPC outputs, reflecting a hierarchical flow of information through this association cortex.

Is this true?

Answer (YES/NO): NO